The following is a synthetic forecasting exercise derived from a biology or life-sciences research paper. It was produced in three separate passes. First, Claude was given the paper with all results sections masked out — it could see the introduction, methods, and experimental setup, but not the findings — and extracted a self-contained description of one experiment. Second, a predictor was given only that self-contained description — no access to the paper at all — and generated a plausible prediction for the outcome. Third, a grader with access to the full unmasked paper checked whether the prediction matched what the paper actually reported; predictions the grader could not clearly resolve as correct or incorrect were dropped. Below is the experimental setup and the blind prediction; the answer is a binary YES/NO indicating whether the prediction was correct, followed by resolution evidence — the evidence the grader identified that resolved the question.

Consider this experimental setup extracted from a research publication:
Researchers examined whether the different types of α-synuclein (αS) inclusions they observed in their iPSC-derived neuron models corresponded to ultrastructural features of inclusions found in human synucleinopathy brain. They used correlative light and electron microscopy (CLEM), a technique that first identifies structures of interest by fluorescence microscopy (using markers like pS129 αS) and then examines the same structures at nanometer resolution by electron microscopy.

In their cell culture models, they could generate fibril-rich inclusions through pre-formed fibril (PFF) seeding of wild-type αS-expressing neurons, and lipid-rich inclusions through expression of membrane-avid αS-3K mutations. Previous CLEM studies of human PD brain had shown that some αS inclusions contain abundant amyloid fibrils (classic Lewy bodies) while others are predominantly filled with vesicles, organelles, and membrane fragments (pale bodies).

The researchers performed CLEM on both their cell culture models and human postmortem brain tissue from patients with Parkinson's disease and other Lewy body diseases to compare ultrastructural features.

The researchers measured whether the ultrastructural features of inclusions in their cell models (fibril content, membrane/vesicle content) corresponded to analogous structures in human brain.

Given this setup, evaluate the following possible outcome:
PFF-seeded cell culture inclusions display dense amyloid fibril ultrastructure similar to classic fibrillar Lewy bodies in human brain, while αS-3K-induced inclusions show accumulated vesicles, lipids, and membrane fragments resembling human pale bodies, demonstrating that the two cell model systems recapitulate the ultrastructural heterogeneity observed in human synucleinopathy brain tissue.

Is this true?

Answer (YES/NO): YES